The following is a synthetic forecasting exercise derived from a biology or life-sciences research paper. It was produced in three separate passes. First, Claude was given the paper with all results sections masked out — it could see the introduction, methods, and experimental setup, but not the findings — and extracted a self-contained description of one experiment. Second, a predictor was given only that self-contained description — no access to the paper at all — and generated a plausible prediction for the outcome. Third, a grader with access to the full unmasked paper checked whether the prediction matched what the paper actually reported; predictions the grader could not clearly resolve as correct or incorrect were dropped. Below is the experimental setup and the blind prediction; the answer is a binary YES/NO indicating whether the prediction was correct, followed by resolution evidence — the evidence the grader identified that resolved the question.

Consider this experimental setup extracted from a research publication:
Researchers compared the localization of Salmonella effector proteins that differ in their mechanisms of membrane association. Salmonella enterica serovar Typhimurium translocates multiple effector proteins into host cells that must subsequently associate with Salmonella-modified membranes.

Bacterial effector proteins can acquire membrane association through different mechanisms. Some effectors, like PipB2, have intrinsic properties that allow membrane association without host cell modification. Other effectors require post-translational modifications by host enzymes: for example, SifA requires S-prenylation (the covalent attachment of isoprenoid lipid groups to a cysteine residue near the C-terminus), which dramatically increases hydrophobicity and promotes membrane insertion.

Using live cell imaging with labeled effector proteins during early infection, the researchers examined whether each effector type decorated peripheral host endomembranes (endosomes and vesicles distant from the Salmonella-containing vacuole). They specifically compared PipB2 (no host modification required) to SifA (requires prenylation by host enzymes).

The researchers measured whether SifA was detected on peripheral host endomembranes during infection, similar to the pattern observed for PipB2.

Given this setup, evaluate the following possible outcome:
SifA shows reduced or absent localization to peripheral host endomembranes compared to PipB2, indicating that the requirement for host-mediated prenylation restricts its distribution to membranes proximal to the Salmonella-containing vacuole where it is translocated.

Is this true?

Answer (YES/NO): YES